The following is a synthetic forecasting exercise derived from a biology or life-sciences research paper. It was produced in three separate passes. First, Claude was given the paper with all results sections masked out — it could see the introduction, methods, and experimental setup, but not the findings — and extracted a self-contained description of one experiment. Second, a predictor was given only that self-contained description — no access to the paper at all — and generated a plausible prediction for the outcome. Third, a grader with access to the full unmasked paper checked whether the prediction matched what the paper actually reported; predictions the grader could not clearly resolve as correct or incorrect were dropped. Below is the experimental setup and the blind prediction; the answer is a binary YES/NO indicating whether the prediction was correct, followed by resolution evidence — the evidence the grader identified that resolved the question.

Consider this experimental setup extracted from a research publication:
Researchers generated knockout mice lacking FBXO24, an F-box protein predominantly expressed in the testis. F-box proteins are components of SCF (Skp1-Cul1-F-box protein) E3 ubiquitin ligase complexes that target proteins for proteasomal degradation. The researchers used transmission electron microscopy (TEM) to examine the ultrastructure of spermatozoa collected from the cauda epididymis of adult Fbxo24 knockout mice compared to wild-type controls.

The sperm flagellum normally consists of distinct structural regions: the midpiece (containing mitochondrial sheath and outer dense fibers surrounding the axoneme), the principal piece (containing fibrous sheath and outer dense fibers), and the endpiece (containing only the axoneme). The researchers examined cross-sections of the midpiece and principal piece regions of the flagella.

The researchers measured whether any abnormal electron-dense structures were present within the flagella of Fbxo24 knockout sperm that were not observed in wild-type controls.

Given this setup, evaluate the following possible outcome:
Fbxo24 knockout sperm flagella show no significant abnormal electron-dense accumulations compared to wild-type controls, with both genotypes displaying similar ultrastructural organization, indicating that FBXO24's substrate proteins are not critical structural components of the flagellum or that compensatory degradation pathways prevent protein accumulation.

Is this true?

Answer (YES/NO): NO